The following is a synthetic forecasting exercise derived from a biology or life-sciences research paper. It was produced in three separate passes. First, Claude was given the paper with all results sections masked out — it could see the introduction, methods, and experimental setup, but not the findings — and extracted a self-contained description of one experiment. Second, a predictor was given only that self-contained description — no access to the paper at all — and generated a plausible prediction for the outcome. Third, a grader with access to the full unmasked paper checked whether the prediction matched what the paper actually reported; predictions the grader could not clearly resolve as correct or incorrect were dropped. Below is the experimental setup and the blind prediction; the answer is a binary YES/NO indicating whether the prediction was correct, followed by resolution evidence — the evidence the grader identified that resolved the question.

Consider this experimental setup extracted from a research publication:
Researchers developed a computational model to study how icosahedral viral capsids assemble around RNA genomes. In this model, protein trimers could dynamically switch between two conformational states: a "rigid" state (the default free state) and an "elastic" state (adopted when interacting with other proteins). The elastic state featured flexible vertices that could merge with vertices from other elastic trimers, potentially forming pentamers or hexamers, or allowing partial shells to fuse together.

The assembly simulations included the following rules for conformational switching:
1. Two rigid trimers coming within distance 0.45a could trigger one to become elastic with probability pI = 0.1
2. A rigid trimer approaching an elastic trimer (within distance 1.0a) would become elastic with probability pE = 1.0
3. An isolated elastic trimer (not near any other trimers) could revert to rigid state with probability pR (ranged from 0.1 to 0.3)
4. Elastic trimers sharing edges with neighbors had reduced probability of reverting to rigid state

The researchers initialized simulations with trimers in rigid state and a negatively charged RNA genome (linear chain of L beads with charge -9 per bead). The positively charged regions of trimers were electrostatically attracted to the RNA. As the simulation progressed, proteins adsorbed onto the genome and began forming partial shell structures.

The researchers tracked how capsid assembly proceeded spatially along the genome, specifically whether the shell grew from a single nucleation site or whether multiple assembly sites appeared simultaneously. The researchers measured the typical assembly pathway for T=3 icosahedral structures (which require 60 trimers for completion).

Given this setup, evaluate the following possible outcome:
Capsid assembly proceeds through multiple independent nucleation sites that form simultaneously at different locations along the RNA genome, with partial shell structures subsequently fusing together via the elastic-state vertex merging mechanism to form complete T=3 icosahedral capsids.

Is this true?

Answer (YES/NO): YES